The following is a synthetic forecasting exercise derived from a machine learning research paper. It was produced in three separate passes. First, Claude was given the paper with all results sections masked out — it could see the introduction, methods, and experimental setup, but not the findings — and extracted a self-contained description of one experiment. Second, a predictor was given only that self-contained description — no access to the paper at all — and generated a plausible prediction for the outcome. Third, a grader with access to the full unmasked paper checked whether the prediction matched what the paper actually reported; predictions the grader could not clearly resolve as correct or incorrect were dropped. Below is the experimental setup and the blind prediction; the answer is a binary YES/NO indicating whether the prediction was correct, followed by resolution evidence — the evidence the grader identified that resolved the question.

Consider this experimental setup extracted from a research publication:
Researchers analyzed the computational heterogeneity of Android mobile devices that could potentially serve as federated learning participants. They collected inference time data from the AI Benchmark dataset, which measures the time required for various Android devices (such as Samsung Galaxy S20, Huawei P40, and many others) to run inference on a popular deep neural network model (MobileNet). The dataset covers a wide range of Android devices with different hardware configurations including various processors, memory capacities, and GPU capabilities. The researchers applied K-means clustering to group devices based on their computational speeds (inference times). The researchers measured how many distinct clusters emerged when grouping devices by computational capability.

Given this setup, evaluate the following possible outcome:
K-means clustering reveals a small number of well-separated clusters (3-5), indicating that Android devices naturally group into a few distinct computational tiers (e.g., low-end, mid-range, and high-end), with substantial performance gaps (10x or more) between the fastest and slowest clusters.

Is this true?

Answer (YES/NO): NO